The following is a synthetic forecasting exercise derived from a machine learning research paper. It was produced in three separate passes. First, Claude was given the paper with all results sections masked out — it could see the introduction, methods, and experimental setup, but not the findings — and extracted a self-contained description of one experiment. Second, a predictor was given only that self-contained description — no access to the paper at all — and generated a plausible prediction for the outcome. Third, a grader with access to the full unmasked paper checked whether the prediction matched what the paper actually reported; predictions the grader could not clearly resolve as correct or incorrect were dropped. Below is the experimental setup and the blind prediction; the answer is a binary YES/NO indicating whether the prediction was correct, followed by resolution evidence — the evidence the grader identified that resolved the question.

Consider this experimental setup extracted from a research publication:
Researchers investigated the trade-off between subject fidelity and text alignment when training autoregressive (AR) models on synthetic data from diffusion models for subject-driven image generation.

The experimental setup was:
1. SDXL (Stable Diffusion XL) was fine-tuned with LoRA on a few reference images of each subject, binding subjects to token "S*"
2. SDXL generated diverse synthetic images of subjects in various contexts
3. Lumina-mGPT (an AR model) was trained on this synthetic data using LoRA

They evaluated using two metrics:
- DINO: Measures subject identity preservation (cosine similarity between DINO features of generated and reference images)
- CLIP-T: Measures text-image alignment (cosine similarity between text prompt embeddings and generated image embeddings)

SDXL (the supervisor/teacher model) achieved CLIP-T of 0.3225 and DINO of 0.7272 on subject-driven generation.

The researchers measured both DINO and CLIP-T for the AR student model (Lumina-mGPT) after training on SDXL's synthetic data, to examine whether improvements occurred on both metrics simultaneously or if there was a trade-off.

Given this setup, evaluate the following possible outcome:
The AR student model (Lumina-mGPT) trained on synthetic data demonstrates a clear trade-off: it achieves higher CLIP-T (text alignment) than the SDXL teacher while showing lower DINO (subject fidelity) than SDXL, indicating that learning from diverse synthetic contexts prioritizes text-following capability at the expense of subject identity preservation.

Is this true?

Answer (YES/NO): NO